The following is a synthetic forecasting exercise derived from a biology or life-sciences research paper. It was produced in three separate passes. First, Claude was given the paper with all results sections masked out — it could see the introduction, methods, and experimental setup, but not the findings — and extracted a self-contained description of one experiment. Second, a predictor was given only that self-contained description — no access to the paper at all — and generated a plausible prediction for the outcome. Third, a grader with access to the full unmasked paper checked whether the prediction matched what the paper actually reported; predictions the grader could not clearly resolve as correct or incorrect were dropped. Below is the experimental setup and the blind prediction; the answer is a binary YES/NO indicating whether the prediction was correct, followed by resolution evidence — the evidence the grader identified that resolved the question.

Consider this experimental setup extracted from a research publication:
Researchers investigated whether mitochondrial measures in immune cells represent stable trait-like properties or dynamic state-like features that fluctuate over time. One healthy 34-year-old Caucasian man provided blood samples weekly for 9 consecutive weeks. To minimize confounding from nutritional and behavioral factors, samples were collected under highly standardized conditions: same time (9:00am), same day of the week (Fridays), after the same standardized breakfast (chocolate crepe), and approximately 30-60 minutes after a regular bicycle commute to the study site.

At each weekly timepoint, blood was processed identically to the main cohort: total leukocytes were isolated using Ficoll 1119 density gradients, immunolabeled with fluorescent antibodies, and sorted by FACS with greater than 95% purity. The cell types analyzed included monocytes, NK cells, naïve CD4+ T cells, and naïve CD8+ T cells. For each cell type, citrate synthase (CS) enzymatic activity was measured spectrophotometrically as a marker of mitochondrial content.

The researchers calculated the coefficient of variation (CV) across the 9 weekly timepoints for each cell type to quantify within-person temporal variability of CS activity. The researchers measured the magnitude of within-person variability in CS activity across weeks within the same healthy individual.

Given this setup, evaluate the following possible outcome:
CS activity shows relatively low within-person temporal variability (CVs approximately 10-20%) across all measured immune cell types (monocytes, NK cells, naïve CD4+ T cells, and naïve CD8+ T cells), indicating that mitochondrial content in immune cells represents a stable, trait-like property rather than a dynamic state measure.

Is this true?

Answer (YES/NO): NO